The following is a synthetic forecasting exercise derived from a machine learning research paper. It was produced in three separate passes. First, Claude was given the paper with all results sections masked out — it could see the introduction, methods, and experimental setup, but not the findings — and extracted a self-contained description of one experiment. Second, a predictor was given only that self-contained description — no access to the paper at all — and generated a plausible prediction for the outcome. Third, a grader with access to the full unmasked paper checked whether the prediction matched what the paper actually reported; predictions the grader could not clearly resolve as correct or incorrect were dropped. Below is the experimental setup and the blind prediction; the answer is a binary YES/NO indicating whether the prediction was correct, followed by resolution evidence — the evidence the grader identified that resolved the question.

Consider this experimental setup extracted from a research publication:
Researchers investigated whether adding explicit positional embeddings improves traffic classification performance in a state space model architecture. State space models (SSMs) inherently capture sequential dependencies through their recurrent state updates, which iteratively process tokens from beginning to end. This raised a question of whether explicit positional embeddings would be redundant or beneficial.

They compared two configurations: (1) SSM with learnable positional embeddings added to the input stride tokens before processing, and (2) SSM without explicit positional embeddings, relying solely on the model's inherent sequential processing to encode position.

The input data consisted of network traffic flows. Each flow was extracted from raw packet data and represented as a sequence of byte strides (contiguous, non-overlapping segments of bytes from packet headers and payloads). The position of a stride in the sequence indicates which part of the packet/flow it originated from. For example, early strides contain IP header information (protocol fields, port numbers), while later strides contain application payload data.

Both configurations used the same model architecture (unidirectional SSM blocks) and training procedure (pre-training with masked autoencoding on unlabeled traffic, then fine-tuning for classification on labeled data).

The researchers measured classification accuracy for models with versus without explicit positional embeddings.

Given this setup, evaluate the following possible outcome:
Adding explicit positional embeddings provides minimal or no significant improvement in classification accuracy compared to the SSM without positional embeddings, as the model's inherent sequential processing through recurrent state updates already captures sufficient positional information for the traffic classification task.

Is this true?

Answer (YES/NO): NO